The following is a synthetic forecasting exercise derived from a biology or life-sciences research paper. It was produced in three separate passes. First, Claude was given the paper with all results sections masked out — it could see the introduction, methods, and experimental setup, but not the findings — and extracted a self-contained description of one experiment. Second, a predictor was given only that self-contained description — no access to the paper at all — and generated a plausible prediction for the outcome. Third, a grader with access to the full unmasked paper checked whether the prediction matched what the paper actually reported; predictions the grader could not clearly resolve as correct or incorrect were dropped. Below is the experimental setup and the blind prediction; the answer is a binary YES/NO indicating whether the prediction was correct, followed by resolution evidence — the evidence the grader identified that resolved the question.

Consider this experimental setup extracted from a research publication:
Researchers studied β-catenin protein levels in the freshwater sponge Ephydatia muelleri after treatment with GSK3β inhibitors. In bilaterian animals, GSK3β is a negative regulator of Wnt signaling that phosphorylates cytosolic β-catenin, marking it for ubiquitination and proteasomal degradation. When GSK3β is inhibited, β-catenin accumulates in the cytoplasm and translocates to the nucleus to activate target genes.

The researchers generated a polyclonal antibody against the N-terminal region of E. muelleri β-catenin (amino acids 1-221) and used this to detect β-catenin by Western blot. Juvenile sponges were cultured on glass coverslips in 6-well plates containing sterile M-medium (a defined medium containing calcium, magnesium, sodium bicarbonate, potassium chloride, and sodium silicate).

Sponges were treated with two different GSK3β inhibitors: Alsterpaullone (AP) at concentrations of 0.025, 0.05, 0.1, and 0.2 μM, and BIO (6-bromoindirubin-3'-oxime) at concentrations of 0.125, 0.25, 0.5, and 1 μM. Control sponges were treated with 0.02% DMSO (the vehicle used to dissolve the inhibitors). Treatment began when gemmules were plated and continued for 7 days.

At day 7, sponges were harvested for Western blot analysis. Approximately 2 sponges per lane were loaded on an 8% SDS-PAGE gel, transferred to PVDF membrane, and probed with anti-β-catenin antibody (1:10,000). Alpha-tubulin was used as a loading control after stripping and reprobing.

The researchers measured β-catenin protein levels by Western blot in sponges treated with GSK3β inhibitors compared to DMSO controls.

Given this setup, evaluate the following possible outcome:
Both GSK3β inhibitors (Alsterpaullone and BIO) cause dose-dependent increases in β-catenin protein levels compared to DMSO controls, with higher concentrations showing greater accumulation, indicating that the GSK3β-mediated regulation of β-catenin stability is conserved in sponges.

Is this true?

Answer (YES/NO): NO